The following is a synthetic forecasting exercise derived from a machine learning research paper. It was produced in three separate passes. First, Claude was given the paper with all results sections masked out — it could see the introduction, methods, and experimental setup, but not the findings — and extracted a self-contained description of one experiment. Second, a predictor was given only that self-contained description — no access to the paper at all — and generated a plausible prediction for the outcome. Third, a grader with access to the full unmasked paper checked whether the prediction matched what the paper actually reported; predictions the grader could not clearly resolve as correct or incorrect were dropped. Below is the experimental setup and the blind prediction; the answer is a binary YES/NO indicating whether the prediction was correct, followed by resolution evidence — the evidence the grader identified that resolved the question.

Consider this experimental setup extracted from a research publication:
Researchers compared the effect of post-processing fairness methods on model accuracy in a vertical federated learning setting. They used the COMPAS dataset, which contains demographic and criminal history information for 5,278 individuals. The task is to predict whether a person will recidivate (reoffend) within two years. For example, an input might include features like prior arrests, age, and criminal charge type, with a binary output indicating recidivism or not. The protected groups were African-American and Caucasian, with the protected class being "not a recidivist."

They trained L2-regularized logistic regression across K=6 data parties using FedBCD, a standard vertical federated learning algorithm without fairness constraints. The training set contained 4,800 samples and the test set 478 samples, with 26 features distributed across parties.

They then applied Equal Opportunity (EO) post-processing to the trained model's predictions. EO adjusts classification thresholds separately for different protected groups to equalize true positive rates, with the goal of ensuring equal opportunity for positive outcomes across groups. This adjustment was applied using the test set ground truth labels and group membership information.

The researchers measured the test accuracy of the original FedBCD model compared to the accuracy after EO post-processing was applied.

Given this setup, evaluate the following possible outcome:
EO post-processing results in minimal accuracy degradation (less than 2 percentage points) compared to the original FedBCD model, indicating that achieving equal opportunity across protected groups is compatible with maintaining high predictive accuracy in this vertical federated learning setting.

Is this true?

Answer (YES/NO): NO